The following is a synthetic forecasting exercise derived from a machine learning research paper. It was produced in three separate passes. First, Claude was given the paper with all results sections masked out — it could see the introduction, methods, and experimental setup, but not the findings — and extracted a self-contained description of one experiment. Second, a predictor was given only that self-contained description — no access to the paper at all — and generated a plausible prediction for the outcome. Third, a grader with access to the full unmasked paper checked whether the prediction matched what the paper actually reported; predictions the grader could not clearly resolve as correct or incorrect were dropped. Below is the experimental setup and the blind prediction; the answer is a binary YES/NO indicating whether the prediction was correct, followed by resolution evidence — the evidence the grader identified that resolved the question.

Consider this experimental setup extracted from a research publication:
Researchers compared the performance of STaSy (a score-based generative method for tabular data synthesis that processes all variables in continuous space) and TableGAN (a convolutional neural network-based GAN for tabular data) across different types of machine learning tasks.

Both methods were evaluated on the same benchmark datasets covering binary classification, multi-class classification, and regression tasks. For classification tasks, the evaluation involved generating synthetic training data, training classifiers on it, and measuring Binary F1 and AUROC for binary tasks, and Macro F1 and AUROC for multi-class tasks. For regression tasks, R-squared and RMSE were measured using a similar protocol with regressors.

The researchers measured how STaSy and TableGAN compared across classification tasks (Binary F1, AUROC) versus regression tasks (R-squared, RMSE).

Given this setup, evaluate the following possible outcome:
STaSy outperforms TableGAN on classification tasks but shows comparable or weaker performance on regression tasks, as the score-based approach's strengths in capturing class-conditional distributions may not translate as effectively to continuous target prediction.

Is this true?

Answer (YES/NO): YES